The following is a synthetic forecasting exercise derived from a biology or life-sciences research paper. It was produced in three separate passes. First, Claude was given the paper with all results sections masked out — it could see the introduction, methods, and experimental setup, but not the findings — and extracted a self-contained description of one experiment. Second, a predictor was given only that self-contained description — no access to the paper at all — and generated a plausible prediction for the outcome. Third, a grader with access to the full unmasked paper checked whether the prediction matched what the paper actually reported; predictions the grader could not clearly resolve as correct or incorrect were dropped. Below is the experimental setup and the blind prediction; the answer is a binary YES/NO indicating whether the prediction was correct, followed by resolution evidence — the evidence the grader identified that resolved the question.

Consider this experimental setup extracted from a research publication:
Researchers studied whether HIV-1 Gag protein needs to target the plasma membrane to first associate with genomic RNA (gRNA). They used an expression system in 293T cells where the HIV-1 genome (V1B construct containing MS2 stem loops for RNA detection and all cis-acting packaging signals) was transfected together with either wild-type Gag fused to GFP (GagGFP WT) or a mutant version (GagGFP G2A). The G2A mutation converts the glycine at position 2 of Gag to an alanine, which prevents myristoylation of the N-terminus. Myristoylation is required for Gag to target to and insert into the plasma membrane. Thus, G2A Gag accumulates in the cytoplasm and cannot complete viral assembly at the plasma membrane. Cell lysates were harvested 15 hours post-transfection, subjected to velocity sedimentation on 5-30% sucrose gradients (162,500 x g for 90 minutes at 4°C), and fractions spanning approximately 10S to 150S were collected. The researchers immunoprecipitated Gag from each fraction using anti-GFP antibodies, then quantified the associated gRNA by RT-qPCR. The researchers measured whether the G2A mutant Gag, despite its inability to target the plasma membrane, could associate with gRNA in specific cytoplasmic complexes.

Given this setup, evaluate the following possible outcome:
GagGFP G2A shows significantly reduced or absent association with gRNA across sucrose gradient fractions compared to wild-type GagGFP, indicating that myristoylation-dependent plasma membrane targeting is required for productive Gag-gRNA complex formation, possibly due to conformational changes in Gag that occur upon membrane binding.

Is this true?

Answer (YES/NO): NO